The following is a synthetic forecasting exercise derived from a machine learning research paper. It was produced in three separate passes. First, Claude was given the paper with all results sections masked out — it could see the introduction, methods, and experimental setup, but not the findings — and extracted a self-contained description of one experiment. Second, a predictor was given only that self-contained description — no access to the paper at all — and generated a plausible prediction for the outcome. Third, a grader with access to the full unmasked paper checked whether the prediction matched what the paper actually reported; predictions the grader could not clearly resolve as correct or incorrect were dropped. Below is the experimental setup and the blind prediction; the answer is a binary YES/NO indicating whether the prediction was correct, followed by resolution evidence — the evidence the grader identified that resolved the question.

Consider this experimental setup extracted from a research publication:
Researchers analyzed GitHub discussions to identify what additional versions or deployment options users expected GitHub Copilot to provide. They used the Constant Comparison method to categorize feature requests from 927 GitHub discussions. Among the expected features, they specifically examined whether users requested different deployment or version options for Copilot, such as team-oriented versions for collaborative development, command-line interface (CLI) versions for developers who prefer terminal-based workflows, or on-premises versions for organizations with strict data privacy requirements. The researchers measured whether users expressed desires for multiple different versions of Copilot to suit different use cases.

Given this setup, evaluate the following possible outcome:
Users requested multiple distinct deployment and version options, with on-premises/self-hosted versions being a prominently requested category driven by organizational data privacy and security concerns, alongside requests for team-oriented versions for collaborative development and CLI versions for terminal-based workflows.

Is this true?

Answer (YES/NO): NO